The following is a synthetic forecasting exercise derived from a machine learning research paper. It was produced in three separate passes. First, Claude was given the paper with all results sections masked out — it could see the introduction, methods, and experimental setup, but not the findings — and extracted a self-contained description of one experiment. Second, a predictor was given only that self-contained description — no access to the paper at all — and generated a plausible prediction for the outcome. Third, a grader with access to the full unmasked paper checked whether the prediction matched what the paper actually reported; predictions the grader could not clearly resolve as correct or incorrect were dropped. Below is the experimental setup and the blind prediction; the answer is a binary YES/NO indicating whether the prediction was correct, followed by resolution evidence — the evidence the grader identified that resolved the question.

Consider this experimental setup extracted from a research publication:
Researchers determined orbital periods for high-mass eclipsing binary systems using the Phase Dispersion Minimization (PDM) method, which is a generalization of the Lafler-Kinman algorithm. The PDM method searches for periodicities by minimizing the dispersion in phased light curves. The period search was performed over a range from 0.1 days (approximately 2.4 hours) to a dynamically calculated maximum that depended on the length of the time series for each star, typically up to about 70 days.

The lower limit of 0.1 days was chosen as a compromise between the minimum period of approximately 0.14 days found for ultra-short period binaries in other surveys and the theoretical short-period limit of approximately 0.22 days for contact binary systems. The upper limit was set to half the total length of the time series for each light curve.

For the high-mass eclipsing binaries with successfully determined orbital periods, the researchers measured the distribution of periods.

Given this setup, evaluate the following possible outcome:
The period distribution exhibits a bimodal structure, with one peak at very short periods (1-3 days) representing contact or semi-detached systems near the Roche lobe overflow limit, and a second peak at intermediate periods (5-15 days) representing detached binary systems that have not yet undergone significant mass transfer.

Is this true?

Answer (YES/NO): NO